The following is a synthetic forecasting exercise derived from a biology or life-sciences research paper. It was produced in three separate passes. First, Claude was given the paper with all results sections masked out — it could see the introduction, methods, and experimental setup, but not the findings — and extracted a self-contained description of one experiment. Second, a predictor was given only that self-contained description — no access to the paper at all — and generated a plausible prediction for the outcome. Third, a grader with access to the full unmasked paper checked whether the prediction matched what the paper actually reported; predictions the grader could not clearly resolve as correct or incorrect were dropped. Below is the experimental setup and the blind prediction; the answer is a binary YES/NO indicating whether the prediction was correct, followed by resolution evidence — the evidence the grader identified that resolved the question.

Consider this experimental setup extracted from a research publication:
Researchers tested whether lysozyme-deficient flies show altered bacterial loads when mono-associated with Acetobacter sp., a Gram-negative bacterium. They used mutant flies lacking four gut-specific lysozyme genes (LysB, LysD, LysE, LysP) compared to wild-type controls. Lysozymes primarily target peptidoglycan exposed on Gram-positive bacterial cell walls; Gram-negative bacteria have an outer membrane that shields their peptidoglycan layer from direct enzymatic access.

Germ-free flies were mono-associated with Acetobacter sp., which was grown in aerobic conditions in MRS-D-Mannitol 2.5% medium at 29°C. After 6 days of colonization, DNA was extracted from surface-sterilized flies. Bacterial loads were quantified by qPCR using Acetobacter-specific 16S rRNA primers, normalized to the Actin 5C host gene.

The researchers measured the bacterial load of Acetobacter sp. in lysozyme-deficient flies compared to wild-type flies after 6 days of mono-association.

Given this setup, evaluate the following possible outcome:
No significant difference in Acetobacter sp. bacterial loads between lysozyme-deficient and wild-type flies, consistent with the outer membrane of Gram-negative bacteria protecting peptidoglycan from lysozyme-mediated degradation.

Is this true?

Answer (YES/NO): NO